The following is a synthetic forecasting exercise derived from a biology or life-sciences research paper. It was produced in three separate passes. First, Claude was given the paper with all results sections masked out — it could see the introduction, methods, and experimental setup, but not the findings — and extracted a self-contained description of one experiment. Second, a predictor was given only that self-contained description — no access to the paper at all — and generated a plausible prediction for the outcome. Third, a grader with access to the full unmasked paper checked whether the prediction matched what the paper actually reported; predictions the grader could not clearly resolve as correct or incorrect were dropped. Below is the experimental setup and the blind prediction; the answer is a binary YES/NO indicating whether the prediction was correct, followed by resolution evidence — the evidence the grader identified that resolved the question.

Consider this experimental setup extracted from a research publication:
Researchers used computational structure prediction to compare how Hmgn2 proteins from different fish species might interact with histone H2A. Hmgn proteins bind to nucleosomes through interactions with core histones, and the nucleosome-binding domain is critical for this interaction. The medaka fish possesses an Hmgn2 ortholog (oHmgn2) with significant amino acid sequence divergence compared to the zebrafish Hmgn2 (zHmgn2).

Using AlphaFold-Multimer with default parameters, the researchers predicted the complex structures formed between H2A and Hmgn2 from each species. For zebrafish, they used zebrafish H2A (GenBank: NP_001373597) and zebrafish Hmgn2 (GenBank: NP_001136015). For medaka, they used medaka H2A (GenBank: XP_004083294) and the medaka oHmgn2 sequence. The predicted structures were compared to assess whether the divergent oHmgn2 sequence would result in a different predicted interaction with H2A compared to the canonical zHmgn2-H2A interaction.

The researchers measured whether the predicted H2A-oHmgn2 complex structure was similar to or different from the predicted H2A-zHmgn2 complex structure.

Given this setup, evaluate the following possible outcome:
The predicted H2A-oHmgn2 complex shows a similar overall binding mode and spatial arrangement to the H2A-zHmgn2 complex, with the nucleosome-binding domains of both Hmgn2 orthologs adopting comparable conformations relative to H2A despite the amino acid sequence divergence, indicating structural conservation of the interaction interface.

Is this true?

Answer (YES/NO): NO